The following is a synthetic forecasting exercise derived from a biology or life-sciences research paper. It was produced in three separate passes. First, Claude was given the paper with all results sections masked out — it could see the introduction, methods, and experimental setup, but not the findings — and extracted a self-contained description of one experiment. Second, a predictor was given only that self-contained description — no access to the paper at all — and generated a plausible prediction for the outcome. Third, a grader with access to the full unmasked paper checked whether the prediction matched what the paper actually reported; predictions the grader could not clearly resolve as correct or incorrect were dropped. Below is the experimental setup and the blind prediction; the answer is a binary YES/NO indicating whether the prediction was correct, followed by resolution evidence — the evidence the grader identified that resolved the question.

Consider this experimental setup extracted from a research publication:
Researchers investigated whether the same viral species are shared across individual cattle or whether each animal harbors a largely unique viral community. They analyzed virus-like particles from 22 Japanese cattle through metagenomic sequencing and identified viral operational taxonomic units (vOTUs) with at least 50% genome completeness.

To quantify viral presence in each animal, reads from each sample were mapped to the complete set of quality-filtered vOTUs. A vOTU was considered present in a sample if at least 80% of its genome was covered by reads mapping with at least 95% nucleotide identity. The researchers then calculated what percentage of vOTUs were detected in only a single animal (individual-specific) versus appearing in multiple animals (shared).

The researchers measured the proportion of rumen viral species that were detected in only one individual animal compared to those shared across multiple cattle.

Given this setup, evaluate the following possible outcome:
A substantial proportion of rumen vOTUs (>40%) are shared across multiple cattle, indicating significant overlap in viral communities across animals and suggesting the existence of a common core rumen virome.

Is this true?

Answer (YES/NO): NO